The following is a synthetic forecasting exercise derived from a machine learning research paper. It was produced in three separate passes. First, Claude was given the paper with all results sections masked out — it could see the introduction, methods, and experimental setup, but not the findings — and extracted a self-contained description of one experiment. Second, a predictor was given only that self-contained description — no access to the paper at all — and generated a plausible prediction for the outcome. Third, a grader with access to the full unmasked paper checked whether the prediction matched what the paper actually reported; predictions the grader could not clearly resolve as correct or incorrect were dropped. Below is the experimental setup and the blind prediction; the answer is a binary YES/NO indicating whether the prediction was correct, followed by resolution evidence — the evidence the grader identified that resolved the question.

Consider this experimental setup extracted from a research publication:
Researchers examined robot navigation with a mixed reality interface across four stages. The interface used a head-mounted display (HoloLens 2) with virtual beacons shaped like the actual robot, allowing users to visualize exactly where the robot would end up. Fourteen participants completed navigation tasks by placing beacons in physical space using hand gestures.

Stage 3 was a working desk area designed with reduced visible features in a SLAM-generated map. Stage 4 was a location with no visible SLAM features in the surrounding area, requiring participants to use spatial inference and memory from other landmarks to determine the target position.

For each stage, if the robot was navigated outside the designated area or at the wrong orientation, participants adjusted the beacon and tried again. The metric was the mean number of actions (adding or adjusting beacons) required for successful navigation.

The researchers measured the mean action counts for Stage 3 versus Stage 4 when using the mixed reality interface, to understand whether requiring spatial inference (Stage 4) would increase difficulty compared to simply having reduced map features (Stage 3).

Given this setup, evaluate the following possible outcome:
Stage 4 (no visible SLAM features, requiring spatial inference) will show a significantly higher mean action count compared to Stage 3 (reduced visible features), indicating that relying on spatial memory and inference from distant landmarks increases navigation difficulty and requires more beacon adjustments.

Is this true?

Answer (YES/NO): NO